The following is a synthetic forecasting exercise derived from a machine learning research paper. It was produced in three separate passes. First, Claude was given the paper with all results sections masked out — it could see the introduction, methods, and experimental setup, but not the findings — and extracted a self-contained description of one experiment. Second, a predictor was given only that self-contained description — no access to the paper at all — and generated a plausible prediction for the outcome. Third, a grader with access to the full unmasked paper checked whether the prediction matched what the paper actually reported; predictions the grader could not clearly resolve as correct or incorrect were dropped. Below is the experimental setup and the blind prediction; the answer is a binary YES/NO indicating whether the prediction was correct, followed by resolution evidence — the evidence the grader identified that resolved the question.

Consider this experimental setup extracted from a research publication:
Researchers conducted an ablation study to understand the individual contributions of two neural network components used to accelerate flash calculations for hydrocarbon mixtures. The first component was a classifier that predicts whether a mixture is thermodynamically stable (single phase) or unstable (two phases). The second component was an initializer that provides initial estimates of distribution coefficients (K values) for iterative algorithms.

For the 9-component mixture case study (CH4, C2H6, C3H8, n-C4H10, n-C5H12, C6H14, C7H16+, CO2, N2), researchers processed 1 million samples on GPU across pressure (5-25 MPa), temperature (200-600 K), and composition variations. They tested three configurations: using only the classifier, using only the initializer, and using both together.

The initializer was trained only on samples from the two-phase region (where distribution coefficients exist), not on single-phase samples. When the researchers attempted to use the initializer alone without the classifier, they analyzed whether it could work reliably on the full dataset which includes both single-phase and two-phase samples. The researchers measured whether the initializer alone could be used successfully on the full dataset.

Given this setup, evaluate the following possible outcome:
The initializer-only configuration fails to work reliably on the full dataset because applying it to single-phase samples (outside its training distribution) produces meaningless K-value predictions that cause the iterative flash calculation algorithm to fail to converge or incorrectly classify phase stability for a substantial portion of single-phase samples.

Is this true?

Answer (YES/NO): YES